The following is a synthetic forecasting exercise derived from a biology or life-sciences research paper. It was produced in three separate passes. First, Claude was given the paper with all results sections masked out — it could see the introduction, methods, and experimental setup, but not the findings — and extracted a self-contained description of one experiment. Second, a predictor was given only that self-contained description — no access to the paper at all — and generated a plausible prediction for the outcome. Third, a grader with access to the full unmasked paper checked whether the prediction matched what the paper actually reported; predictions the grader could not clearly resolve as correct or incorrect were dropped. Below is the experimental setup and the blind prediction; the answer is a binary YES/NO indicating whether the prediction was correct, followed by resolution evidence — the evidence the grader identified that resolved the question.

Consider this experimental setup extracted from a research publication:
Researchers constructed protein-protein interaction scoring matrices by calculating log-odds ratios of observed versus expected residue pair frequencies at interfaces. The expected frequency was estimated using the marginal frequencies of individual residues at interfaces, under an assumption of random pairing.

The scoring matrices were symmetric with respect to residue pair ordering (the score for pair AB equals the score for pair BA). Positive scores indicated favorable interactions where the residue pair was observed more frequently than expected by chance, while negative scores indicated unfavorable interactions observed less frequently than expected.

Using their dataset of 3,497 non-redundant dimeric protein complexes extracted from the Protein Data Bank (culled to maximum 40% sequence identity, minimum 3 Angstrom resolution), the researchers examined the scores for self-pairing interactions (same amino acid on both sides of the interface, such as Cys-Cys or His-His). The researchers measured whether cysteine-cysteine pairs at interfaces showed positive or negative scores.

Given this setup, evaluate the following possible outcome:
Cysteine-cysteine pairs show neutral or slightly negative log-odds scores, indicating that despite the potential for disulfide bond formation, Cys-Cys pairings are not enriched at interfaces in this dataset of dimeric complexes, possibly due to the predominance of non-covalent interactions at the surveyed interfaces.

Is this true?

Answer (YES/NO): NO